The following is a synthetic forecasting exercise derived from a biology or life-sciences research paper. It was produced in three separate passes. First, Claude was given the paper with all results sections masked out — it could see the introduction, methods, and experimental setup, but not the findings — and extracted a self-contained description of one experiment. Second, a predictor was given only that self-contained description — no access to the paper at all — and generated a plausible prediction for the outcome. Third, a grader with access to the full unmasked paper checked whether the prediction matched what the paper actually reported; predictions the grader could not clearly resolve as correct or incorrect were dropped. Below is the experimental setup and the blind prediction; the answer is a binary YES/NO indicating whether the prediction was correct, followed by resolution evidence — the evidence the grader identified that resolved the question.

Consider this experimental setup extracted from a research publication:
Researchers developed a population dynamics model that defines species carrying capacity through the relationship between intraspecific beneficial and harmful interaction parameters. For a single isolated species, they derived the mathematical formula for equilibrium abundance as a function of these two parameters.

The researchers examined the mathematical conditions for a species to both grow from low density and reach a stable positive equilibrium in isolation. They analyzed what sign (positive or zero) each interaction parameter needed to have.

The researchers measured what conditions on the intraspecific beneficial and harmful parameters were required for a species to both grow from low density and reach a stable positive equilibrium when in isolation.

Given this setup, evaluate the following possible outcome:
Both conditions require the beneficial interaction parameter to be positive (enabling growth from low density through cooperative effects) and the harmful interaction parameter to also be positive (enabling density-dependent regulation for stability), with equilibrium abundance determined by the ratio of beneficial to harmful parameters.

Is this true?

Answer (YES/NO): YES